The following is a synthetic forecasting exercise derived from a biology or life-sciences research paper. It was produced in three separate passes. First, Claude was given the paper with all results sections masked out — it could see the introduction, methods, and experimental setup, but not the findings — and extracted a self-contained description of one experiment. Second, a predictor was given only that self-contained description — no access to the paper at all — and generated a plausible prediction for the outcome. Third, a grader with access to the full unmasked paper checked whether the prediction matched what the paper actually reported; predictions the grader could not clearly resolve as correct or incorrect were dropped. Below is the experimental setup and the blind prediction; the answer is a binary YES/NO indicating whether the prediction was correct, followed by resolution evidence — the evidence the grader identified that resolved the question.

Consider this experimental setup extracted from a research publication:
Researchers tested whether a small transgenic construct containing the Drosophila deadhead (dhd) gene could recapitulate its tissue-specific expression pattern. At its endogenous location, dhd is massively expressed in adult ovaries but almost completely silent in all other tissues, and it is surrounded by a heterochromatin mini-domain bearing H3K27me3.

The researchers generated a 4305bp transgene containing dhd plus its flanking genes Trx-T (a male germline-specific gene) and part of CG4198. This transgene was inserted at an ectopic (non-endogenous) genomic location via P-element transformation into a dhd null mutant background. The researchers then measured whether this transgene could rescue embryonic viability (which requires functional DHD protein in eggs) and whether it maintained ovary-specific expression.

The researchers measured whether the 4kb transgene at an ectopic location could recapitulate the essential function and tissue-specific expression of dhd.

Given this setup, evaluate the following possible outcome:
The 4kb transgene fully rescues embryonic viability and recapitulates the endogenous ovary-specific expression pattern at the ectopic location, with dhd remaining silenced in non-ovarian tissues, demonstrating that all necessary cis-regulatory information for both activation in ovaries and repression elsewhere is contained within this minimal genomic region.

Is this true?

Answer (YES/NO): YES